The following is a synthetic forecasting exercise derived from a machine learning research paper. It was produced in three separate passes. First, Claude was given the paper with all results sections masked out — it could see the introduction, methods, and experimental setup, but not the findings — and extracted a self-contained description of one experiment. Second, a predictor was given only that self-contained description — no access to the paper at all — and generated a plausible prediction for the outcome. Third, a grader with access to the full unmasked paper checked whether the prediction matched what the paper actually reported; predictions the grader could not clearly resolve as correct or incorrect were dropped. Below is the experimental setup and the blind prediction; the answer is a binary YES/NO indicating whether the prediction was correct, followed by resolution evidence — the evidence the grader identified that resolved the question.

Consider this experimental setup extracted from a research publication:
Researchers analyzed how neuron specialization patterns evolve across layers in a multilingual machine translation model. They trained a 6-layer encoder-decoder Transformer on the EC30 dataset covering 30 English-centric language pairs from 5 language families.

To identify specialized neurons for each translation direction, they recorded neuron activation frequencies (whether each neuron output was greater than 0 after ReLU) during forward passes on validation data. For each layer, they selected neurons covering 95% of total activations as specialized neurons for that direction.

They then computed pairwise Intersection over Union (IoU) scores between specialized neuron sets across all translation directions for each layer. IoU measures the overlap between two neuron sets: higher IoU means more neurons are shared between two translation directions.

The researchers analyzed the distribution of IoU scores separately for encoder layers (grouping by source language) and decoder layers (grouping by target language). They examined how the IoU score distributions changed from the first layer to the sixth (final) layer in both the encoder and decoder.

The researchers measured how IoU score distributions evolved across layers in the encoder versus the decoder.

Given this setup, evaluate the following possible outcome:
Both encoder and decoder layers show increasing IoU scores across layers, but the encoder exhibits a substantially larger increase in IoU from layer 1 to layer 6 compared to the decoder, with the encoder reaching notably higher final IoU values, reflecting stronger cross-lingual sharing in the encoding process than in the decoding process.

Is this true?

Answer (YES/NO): NO